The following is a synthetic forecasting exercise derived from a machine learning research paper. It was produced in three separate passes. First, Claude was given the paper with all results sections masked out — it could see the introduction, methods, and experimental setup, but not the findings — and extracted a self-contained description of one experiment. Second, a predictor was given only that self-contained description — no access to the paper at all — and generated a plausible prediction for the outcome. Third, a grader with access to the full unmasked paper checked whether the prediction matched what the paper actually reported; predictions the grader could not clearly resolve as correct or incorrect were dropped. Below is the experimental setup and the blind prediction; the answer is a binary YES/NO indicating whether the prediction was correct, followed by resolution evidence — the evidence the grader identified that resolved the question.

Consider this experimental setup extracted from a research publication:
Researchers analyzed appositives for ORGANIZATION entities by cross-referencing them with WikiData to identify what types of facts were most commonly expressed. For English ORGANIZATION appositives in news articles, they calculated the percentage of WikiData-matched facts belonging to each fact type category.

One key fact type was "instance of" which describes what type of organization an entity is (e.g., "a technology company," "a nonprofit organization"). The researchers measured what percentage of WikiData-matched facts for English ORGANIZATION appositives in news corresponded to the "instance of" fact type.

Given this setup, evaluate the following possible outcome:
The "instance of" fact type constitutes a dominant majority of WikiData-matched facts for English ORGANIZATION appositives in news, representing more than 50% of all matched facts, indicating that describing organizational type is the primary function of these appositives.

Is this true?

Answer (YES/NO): NO